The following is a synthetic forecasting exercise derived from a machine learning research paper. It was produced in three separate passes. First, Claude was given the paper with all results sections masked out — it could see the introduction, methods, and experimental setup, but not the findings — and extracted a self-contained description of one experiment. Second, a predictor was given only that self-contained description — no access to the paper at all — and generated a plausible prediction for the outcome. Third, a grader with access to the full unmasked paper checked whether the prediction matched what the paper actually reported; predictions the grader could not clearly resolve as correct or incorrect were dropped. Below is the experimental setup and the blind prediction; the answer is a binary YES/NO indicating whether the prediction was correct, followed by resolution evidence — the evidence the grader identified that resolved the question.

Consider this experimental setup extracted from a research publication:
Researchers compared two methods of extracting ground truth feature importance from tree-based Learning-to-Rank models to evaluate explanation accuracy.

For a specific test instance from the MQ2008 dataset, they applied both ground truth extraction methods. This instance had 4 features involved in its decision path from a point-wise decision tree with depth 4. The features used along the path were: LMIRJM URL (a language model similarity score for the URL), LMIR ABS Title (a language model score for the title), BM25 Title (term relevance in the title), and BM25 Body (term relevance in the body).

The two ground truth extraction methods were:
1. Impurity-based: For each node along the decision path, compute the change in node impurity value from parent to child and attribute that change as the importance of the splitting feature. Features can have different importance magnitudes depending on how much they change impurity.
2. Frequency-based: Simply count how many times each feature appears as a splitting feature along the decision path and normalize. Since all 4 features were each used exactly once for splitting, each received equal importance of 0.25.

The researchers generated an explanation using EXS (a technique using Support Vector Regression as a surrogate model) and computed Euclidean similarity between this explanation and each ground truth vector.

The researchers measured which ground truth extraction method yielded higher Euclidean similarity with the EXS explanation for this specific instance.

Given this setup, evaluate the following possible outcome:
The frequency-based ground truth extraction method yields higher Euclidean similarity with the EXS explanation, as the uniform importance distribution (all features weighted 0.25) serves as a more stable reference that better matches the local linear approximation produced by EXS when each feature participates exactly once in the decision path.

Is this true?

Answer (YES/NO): NO